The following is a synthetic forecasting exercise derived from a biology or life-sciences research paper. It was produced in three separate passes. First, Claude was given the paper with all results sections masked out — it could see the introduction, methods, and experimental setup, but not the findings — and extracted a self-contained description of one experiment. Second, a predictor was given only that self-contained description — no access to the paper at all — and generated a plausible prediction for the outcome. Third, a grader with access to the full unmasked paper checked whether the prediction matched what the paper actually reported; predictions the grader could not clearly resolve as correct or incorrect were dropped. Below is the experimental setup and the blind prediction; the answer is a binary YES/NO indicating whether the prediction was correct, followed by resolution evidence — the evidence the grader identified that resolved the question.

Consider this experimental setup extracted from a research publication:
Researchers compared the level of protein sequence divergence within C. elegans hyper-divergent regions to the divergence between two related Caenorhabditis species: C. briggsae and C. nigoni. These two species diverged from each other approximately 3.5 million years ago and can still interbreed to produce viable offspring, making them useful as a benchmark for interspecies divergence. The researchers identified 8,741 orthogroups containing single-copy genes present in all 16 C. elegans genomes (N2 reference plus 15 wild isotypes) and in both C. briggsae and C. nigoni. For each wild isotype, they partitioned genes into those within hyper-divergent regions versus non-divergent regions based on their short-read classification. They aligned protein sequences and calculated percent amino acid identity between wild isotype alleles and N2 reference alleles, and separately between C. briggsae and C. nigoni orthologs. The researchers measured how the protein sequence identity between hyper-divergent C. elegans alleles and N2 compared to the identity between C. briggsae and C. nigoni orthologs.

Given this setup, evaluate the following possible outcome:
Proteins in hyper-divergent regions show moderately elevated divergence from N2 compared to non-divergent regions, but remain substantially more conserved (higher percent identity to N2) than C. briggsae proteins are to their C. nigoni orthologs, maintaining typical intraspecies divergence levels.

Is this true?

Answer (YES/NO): NO